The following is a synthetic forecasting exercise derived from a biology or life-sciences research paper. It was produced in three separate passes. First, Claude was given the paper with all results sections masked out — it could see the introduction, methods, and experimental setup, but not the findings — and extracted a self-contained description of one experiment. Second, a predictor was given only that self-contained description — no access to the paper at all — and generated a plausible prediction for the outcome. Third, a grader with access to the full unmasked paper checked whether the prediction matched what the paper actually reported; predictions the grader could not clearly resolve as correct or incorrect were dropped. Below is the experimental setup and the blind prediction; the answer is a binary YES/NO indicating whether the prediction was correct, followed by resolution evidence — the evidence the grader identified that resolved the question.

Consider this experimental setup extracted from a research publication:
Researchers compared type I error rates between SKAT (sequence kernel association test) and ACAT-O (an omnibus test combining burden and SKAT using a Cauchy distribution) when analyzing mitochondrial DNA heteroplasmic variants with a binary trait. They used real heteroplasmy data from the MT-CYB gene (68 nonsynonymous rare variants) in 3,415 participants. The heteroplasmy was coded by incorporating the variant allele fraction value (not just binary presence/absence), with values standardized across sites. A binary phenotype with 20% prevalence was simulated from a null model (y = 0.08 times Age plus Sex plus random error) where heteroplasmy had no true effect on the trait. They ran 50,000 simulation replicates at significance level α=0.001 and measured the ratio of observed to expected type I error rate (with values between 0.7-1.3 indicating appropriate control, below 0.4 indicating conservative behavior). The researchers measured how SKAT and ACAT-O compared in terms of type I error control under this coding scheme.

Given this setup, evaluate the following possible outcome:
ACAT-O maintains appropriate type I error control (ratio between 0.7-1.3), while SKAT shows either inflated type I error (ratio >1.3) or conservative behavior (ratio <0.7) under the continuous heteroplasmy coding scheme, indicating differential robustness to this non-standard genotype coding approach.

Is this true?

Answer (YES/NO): YES